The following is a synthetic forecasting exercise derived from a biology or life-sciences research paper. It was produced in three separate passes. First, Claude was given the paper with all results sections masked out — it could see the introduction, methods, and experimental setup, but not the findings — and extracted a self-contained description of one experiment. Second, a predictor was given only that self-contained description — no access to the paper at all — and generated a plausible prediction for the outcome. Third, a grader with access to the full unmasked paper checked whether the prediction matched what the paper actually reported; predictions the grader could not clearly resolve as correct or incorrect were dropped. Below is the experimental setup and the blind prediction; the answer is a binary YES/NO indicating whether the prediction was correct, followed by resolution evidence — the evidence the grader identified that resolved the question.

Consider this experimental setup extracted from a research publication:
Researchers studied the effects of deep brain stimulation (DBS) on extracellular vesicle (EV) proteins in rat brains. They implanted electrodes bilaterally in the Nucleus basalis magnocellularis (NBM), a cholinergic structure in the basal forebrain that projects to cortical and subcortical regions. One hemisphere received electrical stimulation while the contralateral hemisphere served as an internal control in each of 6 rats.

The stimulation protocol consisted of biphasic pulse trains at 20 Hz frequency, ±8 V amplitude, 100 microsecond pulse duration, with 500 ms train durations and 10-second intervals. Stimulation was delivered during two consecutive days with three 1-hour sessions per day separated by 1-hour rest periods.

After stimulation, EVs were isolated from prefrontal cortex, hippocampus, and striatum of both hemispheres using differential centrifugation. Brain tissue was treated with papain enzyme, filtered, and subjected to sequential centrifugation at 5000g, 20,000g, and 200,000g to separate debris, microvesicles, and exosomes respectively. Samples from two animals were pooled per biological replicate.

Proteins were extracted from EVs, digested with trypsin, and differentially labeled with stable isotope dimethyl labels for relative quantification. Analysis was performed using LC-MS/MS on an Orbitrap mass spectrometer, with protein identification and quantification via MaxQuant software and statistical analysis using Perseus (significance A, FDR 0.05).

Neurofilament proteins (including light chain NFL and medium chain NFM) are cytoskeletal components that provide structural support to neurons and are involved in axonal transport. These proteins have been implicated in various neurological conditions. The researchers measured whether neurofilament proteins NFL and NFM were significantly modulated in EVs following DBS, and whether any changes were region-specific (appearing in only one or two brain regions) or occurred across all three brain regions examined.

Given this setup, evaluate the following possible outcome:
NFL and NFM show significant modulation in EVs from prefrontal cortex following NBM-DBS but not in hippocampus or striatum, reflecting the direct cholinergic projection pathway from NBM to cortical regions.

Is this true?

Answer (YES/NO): NO